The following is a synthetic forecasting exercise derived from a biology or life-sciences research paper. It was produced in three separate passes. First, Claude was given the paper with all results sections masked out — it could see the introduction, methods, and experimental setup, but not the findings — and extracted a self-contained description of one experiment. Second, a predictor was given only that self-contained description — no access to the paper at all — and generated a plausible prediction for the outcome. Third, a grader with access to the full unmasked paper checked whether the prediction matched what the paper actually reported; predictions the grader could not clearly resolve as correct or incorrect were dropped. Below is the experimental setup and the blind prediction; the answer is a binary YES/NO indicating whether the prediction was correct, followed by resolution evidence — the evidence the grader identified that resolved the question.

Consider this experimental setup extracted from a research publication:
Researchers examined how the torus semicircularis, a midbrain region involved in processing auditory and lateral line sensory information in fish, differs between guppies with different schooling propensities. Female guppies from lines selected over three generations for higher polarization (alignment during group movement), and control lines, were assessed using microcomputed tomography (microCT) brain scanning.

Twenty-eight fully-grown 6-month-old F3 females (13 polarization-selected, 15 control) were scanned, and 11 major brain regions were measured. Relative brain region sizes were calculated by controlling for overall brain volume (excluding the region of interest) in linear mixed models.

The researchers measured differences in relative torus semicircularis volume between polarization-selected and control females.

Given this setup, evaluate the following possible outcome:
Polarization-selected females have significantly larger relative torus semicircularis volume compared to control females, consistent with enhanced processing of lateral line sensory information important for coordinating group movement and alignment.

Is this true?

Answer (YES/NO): NO